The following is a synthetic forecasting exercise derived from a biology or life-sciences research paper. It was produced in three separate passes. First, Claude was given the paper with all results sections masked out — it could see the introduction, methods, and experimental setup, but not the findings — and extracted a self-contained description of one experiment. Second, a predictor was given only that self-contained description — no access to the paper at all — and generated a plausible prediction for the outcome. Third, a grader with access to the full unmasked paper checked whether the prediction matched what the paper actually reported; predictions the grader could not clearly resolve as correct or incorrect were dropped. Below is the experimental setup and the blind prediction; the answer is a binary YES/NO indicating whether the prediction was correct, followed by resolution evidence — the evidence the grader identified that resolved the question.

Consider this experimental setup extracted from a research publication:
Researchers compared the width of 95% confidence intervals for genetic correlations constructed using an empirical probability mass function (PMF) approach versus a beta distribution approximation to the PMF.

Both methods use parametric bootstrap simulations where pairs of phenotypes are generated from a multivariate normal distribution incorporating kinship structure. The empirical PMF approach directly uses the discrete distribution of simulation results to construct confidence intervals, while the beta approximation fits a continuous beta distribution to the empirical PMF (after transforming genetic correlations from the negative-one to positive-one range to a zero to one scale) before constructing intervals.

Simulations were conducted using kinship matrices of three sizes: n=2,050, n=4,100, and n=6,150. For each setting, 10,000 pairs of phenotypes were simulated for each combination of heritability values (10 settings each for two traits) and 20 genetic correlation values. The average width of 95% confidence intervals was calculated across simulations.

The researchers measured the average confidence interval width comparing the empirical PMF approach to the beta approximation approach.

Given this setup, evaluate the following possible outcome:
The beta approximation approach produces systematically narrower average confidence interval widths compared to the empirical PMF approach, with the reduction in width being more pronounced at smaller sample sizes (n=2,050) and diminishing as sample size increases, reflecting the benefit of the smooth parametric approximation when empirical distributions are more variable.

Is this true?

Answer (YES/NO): NO